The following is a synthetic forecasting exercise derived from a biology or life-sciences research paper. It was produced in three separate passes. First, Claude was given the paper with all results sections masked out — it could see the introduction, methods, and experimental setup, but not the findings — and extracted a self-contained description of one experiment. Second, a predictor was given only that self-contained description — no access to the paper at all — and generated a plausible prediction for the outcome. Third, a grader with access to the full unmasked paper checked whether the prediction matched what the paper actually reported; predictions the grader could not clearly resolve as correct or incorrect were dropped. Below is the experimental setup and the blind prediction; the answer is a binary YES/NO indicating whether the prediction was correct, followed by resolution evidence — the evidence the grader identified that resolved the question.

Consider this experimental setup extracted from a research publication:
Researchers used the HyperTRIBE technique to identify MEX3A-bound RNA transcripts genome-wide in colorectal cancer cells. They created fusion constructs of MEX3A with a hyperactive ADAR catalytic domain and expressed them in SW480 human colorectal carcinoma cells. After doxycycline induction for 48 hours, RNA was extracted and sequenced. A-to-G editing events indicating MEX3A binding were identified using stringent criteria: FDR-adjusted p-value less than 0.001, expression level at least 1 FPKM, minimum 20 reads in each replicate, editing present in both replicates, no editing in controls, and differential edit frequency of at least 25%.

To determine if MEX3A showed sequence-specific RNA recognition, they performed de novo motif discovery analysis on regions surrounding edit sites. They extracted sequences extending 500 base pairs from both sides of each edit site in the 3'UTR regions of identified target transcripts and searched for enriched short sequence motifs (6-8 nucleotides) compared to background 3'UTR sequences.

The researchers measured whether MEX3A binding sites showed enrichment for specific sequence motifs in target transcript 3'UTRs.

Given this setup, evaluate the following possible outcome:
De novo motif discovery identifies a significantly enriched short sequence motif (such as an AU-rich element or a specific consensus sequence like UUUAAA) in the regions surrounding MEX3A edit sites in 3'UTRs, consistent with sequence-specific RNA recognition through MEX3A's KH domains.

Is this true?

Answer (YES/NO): YES